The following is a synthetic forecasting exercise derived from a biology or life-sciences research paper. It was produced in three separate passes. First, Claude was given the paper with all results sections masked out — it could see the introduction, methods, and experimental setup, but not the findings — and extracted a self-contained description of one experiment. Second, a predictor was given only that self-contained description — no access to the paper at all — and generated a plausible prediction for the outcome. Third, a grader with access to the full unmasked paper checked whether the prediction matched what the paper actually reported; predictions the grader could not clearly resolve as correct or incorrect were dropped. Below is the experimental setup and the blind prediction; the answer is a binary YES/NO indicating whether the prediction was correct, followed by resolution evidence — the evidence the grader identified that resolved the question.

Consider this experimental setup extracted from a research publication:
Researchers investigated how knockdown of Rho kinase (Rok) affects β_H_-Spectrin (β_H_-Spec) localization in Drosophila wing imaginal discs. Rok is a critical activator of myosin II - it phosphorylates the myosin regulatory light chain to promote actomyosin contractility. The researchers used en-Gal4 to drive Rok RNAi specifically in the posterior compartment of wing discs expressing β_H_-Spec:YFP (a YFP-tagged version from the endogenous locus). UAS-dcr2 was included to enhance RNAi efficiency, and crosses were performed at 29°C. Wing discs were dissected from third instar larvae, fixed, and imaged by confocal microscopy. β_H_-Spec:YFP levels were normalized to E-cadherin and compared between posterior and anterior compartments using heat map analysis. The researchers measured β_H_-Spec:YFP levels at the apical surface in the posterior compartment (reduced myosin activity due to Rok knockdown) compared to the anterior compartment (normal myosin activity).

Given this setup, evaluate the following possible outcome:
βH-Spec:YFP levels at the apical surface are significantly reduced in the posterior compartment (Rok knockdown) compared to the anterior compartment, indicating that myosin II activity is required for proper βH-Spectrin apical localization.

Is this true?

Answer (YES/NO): NO